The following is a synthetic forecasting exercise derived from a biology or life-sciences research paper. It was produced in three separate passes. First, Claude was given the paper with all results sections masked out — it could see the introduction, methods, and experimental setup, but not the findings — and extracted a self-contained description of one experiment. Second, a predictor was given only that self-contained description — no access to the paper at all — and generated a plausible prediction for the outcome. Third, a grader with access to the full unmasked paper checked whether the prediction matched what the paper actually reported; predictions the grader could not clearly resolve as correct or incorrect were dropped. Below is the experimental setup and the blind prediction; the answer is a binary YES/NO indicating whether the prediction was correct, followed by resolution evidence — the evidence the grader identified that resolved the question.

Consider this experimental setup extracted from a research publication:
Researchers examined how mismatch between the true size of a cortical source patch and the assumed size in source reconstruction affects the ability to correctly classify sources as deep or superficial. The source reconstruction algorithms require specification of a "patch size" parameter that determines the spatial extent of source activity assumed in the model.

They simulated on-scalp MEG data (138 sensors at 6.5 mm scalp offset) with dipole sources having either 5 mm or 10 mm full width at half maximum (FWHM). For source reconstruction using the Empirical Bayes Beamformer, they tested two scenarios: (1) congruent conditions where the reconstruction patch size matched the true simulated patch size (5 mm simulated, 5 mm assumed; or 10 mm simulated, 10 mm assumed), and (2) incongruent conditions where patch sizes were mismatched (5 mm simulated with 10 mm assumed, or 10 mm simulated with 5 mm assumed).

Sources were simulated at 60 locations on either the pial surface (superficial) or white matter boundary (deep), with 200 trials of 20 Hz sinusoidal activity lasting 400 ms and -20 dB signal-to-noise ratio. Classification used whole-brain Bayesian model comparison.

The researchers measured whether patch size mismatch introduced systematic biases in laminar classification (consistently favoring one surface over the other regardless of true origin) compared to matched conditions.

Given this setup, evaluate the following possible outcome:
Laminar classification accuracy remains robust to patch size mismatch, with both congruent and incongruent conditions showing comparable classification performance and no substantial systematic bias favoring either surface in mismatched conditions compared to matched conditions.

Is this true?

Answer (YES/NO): NO